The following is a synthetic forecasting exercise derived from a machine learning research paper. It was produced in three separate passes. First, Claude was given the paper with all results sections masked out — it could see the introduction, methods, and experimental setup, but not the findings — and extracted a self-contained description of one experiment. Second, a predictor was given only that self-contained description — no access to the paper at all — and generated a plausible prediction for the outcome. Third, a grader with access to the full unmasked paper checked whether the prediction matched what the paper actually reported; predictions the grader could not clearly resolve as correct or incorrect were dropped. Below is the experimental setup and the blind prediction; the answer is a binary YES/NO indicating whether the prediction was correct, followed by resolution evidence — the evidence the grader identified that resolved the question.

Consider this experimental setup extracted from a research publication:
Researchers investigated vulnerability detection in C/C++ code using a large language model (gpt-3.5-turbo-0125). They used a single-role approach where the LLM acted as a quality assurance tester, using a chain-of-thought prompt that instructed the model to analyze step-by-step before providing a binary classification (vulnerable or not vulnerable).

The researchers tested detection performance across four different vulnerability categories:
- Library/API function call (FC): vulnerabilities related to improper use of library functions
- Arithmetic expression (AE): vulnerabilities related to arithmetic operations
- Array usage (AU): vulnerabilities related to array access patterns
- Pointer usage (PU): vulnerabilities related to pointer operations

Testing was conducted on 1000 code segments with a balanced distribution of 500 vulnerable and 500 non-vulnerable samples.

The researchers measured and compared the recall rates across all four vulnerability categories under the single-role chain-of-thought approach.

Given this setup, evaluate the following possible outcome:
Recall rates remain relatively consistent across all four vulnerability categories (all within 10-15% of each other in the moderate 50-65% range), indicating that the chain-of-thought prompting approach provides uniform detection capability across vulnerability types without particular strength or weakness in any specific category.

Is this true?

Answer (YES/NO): NO